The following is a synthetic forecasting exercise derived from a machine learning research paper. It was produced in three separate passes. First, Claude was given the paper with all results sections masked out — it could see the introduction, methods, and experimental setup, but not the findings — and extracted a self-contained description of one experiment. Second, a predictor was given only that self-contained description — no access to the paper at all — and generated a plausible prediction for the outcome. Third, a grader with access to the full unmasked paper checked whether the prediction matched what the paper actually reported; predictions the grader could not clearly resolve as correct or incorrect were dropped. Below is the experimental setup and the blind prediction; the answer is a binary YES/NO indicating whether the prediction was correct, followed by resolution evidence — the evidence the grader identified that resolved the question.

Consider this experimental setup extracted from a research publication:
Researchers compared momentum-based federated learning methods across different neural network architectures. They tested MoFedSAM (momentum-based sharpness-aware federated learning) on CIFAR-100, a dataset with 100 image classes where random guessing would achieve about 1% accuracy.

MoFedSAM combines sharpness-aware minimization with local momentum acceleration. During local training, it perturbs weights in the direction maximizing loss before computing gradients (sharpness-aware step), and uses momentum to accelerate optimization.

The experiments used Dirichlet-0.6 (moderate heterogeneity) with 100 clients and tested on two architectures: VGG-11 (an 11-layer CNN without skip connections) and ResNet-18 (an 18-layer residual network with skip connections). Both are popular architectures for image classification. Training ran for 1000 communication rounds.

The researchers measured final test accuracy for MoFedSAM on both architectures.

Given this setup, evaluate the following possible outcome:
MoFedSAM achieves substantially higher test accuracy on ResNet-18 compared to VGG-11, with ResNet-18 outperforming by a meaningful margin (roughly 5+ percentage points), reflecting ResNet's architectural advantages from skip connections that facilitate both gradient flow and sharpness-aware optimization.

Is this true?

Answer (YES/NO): YES